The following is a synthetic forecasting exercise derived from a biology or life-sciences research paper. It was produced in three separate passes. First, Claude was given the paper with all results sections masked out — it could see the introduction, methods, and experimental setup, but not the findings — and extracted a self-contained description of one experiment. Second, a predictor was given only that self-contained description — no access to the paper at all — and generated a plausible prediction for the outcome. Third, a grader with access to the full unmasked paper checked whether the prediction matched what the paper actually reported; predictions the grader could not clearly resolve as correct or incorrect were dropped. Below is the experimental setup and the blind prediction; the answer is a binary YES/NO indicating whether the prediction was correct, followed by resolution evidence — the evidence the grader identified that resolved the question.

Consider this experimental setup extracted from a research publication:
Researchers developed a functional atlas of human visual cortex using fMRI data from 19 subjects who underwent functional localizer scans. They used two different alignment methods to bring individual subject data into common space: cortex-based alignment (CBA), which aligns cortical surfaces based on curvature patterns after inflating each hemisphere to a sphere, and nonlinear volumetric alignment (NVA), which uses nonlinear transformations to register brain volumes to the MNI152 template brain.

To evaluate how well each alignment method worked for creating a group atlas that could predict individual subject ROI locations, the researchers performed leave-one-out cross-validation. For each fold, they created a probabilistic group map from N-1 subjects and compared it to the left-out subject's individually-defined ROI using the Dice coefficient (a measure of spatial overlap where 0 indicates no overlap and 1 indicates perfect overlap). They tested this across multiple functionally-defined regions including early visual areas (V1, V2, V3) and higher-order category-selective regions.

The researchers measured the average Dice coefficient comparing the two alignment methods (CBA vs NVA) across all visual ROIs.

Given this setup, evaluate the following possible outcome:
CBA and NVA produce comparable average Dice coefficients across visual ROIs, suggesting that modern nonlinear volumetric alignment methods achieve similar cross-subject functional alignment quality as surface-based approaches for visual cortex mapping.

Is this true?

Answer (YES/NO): NO